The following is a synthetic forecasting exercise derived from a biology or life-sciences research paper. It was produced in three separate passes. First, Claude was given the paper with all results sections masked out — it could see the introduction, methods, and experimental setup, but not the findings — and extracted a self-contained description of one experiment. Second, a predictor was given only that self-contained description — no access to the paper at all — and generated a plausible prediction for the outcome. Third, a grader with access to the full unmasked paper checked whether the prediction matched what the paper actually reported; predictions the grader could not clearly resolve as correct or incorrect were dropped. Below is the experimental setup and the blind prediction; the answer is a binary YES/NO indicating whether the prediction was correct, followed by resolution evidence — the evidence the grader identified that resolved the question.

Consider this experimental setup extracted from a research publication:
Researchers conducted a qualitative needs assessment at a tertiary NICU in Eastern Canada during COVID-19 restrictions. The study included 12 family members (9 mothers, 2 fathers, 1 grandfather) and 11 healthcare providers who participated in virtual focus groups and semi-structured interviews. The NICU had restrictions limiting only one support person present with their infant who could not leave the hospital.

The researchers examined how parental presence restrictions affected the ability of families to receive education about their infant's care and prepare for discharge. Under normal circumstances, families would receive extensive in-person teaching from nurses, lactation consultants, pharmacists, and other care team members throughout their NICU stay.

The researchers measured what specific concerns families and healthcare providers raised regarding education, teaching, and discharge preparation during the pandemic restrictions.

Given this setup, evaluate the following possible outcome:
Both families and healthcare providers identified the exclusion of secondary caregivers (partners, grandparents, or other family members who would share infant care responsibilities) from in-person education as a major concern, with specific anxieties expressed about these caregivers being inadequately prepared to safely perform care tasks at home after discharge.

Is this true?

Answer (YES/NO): NO